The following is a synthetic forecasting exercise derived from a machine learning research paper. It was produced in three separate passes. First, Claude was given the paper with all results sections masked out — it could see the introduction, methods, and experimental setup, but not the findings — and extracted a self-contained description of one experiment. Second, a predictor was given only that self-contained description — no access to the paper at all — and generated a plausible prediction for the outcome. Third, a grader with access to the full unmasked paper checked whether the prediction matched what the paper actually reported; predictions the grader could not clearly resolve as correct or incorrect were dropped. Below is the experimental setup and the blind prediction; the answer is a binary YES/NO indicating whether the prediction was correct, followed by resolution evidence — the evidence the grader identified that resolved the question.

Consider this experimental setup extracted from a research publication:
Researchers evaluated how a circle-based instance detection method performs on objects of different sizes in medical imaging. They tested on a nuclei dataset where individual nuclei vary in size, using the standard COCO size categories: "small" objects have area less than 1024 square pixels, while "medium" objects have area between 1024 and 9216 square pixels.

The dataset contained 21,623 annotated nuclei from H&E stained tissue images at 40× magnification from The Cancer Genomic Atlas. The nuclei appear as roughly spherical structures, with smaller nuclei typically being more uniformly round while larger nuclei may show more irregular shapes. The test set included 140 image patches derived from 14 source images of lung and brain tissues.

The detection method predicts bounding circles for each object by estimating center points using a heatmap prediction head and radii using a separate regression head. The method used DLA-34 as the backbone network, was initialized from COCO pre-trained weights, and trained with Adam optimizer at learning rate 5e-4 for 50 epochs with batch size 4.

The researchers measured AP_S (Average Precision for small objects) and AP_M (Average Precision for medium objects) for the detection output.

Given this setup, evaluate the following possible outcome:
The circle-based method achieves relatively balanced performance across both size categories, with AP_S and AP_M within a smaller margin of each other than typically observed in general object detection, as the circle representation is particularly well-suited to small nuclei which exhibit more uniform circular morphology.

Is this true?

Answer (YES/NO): NO